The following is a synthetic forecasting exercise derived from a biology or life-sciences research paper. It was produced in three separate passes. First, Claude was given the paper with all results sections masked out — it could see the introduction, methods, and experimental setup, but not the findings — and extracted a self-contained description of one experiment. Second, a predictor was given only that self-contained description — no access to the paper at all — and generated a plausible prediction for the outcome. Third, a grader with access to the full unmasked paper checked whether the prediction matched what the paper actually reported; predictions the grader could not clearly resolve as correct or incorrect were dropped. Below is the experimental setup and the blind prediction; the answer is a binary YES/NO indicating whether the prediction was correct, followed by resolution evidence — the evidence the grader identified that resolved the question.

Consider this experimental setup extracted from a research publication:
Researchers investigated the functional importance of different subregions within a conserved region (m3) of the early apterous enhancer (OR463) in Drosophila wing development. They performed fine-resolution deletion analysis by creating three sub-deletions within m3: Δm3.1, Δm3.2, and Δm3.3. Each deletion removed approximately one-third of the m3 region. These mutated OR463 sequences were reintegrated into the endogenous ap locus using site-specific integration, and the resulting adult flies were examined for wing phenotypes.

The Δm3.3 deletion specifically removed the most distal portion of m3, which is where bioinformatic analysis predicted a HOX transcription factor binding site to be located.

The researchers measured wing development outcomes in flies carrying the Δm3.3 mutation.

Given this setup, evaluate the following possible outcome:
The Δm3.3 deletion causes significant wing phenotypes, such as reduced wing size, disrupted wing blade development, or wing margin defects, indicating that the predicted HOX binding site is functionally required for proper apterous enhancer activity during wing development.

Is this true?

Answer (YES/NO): YES